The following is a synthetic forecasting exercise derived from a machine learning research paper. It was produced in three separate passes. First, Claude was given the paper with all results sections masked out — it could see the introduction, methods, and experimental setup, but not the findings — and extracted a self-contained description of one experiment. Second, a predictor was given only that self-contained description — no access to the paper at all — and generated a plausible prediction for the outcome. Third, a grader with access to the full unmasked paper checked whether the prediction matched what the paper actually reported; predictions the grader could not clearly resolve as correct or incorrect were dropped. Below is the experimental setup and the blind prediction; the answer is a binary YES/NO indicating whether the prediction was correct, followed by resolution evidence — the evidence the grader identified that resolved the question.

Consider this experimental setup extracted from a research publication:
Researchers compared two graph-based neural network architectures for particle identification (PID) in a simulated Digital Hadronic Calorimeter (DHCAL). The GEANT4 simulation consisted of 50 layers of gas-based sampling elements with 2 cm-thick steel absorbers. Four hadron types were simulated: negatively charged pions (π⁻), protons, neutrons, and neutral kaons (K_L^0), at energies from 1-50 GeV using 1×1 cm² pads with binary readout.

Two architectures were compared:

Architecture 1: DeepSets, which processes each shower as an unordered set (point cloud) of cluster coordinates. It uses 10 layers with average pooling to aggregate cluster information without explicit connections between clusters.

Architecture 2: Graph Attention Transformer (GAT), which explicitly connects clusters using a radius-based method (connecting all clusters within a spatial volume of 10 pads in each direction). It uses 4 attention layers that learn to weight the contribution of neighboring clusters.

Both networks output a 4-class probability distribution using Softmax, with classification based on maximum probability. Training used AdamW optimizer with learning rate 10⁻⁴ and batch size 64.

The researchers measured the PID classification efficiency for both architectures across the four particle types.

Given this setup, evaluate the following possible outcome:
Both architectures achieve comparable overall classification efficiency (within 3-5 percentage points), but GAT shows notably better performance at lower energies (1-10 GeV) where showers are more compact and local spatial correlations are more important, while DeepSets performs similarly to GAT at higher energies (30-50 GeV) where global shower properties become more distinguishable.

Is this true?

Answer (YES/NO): NO